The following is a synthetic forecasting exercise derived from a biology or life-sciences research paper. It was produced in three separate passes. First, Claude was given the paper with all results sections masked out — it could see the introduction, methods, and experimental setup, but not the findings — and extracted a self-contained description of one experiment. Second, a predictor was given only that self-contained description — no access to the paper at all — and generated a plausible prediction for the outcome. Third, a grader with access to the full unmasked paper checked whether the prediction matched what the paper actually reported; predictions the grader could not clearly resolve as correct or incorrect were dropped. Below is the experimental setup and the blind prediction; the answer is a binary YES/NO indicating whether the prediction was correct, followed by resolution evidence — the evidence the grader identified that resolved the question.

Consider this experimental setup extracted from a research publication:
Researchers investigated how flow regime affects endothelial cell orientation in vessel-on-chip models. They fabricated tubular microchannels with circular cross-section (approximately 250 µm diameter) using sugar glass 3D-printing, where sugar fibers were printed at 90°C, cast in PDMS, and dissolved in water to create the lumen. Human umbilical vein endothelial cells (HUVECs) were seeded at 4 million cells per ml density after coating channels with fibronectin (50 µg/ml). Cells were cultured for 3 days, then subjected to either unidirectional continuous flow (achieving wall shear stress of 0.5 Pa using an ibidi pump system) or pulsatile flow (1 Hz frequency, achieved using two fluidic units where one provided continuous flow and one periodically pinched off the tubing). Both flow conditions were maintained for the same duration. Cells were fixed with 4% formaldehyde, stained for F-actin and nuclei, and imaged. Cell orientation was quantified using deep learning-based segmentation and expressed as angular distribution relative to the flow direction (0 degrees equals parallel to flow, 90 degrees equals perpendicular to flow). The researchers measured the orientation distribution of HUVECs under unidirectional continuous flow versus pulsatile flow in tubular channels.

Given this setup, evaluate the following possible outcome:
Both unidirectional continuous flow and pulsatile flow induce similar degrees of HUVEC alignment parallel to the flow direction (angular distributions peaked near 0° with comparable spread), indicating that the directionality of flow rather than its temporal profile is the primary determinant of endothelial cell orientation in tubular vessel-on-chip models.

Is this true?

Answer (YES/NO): NO